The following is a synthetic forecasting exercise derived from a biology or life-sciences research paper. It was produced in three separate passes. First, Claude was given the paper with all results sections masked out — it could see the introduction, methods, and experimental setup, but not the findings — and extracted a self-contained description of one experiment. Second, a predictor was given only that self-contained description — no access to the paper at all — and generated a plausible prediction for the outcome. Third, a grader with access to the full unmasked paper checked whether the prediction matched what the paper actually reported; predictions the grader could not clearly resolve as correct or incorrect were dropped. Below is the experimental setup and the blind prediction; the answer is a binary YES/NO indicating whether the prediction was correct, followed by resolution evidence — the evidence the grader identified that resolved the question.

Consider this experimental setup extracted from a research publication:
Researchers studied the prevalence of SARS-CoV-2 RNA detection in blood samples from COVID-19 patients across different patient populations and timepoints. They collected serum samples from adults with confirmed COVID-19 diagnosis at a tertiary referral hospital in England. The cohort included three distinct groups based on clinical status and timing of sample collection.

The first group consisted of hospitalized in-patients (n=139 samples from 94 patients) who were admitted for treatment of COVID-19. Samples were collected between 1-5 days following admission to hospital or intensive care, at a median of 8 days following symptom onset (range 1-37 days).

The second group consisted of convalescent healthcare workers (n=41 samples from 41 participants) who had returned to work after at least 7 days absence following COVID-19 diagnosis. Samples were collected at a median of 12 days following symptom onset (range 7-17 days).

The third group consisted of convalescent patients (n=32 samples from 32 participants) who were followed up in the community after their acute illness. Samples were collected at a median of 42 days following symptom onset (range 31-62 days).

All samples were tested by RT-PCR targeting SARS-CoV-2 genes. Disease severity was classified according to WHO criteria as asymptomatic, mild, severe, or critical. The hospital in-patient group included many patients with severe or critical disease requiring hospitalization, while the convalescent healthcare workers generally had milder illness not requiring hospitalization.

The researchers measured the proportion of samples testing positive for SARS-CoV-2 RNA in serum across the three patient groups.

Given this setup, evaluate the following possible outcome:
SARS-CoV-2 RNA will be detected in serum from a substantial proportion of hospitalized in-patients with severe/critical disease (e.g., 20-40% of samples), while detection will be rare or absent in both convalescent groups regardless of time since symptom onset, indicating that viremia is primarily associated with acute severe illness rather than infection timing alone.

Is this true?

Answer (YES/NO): NO